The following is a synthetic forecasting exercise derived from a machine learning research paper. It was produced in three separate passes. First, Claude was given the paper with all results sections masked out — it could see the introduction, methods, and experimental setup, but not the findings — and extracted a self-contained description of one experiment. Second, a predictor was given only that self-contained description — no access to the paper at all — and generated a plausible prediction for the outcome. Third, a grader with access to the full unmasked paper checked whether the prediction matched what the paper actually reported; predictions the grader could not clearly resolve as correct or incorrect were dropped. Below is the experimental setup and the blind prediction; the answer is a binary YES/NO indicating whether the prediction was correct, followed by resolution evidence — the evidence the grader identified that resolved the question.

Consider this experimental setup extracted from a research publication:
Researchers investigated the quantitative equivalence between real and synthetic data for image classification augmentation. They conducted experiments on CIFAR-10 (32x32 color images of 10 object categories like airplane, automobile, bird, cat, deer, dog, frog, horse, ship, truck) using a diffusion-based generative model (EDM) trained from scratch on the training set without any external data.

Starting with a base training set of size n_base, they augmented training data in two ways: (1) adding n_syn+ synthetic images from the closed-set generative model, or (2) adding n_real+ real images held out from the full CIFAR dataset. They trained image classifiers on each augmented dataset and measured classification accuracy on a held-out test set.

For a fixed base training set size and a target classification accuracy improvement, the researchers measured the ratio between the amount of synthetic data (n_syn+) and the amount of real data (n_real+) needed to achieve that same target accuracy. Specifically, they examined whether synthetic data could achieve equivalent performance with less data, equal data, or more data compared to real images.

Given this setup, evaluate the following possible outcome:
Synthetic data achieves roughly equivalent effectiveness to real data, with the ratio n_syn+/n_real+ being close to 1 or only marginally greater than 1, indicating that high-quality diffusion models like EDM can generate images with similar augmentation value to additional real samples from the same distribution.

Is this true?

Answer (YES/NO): NO